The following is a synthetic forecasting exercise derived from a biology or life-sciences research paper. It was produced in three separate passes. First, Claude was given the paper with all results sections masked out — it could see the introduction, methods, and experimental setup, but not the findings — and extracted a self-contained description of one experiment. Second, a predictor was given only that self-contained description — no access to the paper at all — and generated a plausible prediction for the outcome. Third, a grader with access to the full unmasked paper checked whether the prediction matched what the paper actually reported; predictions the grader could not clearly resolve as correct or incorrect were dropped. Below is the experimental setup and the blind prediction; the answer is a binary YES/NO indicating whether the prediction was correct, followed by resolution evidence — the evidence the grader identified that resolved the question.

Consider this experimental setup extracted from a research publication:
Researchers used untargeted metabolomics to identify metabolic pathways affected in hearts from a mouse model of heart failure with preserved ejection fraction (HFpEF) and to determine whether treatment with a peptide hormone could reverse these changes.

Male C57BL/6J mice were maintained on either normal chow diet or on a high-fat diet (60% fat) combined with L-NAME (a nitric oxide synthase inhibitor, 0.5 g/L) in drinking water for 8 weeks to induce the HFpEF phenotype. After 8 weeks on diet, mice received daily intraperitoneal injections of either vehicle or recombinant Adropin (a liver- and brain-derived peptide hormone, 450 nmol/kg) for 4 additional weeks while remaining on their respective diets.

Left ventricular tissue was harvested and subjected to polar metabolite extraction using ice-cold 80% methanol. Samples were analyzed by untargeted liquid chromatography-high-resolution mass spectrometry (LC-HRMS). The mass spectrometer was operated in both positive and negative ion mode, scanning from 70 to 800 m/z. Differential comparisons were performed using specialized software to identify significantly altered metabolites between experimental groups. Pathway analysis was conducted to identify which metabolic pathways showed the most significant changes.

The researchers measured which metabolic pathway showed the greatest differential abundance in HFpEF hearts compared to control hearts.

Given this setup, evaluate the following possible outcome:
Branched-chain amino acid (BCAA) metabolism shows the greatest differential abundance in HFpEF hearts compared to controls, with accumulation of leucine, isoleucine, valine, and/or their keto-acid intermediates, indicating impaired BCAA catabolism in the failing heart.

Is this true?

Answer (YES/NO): NO